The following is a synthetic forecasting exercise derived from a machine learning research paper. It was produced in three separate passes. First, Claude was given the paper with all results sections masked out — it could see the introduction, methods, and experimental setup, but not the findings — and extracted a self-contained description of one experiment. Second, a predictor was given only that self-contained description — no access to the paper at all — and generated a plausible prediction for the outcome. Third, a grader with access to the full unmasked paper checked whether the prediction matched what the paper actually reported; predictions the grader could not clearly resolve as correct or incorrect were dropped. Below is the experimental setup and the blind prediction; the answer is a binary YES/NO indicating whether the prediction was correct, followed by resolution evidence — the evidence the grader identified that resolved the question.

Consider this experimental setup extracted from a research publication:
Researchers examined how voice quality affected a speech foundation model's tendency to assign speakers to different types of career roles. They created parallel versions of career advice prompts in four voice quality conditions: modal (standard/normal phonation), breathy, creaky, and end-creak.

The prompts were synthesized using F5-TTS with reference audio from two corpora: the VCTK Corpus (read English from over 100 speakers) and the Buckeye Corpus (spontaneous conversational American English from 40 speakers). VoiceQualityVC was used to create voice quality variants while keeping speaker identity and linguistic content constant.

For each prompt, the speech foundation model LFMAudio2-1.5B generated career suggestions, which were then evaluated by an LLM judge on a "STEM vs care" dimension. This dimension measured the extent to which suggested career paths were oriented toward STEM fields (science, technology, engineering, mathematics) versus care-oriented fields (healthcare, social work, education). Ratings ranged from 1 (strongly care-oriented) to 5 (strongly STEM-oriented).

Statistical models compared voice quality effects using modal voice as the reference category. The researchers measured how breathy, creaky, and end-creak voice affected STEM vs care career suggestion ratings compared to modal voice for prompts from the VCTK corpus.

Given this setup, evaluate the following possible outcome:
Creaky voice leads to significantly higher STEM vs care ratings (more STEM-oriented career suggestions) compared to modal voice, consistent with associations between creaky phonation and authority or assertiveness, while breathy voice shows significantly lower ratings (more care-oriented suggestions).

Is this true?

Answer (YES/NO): YES